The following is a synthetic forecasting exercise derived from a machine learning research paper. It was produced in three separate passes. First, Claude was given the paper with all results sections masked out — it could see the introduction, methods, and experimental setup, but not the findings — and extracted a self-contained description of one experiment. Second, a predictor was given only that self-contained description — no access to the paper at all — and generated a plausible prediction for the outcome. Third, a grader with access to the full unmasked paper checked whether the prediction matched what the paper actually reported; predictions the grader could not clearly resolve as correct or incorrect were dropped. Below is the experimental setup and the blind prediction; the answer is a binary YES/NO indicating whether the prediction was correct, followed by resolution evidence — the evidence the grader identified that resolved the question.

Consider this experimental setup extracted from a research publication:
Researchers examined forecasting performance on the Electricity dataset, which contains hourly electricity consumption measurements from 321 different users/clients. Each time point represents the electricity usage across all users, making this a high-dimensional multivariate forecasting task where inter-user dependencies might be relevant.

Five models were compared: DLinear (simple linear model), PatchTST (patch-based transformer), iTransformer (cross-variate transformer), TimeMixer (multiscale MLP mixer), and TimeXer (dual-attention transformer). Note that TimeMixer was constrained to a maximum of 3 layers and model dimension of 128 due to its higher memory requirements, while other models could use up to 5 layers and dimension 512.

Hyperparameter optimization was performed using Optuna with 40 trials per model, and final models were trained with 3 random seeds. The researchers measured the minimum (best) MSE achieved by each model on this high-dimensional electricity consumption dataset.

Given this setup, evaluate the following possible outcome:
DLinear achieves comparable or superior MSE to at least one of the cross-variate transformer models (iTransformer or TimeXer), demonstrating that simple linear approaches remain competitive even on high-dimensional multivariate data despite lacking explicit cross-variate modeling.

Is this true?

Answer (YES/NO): YES